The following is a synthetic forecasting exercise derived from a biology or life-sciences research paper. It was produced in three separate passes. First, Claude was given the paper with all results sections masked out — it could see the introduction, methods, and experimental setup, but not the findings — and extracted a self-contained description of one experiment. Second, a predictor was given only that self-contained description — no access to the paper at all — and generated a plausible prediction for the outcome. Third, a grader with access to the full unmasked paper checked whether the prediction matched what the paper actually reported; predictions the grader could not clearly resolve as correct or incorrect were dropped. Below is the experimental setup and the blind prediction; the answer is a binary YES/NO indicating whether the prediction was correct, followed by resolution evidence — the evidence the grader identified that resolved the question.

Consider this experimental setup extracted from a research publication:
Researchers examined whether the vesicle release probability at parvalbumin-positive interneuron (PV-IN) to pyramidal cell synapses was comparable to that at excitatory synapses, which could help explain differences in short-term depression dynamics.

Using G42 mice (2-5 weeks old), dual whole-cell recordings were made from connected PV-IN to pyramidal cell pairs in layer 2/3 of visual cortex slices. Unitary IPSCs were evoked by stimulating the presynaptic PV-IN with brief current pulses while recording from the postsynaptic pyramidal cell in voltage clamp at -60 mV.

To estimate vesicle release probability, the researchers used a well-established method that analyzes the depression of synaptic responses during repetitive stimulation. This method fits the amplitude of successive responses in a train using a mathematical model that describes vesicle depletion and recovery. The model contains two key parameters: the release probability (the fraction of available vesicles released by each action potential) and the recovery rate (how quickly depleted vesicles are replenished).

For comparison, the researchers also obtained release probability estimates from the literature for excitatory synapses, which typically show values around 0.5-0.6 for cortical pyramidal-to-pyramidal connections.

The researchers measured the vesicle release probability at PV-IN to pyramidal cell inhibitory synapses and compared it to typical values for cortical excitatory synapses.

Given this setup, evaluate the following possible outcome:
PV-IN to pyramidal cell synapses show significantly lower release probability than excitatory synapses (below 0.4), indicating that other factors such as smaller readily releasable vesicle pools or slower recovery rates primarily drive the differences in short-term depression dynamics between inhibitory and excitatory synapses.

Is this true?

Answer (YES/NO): NO